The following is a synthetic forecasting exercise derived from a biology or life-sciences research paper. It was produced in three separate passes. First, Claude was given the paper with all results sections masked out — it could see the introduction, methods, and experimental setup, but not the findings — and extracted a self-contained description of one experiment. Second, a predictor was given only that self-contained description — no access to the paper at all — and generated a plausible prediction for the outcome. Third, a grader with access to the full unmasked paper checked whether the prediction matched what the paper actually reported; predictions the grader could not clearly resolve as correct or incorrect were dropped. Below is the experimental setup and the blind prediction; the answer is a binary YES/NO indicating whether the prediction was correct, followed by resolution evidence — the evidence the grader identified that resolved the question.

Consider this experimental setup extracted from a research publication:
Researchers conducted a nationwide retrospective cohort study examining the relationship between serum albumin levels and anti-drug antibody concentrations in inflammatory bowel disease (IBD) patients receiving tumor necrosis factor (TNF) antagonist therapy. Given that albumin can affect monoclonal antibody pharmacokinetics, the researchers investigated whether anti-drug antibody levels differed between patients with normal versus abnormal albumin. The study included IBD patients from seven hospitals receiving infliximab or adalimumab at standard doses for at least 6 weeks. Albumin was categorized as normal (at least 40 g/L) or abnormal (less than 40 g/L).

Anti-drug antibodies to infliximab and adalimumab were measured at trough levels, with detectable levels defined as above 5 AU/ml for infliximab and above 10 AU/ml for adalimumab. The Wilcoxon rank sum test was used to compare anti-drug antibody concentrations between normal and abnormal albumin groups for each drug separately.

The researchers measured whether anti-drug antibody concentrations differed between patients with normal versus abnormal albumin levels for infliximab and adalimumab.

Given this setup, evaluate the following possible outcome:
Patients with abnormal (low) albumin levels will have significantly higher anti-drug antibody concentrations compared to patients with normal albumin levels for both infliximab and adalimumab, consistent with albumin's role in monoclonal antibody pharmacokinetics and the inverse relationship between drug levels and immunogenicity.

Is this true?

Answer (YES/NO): NO